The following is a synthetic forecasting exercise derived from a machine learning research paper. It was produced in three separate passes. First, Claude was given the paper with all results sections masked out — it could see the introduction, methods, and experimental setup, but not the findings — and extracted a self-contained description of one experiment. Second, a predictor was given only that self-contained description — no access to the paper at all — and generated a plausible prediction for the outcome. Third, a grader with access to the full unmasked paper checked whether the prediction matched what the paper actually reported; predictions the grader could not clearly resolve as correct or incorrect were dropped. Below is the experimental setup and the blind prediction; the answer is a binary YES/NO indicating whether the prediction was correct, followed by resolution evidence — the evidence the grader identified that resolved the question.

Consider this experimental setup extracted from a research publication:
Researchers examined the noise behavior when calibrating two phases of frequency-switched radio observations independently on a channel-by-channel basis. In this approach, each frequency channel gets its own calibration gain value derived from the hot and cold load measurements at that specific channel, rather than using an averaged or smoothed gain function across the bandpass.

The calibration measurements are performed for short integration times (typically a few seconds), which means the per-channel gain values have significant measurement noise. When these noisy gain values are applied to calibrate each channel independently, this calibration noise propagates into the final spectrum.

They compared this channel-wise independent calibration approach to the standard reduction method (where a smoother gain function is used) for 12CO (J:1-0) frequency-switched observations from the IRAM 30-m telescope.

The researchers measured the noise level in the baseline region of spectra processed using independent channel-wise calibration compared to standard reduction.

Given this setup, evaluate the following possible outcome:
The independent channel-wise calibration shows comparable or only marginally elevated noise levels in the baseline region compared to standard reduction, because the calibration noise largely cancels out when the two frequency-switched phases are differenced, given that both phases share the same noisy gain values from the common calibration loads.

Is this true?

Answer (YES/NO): NO